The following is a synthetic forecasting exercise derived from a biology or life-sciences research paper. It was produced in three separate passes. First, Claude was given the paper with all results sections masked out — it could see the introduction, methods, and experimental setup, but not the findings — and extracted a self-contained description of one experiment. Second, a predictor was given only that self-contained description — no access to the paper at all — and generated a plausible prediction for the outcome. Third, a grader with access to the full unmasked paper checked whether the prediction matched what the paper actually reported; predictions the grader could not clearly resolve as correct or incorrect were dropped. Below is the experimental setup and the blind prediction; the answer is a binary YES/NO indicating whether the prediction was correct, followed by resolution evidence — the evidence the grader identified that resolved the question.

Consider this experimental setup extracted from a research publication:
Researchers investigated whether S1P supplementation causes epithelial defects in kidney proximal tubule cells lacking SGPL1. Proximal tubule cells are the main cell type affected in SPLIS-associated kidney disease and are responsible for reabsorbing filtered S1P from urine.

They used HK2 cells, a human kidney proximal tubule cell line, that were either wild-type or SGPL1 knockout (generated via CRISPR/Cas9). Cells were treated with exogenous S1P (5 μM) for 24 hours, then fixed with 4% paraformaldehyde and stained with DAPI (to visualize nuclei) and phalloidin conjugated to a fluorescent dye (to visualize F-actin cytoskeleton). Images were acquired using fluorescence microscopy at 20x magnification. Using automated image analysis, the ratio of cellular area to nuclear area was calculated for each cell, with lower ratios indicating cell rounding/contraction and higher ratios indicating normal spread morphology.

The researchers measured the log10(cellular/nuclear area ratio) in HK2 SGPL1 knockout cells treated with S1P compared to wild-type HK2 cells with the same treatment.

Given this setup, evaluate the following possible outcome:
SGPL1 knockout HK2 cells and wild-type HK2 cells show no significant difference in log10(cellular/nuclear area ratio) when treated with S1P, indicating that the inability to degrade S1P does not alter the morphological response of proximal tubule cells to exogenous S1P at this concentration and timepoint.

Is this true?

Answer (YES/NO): NO